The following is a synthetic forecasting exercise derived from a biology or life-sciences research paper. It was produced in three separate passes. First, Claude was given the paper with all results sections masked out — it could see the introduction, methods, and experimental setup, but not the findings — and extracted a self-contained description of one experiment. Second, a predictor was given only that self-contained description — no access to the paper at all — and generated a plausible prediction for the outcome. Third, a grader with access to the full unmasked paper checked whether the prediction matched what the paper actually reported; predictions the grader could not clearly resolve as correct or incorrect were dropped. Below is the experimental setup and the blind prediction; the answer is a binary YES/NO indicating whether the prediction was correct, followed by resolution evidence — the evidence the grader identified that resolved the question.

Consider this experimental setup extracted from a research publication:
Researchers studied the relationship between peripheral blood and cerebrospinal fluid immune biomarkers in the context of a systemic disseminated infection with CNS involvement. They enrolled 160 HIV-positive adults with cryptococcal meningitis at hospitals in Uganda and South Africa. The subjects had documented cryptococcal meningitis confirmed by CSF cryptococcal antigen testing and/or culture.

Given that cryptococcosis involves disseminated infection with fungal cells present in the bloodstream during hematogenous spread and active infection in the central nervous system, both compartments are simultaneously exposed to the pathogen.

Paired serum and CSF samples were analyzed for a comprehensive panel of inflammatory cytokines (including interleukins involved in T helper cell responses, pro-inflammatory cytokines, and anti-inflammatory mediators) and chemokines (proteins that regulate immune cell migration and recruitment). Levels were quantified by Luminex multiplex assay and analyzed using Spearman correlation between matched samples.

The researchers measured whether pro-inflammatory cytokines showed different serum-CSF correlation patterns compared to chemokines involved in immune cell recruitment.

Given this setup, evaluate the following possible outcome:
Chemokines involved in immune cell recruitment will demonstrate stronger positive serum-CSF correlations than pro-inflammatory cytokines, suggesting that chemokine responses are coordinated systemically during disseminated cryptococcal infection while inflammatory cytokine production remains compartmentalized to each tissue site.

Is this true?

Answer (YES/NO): NO